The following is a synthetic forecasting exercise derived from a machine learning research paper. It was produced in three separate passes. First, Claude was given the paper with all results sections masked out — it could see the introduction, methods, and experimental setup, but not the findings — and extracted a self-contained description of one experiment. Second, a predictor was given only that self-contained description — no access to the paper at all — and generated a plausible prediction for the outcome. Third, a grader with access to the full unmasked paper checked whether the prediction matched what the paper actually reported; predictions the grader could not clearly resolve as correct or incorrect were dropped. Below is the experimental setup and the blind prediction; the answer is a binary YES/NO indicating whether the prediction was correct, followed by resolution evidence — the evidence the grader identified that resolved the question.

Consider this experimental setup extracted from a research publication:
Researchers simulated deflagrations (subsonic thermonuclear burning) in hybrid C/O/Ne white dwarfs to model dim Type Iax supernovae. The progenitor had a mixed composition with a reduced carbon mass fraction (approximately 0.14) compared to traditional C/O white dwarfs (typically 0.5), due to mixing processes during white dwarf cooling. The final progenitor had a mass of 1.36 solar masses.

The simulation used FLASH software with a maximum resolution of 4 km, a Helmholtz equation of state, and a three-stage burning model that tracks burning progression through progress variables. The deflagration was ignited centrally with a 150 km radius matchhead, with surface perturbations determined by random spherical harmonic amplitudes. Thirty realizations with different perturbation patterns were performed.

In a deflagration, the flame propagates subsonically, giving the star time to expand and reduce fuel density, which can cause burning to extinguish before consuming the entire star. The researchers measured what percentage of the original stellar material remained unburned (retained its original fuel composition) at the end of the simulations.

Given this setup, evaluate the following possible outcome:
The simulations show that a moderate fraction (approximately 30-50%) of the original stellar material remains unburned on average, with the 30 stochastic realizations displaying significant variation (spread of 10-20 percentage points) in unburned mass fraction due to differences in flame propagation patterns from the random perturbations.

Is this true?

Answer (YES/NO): NO